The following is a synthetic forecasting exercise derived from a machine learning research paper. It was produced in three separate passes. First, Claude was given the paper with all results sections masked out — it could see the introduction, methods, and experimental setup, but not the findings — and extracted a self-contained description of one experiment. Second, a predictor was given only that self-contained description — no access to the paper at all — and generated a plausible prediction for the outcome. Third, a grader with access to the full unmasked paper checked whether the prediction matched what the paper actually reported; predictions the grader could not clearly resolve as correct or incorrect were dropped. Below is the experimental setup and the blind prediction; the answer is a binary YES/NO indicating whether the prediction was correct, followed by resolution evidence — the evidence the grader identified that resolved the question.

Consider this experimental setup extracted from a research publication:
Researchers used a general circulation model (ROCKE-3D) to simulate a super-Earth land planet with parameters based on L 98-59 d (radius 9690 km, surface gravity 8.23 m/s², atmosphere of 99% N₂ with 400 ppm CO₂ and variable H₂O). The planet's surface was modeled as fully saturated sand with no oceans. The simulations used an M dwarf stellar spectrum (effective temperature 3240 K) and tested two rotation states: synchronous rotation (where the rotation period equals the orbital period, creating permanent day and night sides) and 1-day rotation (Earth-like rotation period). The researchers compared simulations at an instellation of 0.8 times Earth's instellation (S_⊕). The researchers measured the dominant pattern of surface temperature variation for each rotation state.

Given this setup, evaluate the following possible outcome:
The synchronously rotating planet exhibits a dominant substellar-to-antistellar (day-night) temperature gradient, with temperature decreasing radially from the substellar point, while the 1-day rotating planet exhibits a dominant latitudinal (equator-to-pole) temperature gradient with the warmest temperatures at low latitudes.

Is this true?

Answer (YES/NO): YES